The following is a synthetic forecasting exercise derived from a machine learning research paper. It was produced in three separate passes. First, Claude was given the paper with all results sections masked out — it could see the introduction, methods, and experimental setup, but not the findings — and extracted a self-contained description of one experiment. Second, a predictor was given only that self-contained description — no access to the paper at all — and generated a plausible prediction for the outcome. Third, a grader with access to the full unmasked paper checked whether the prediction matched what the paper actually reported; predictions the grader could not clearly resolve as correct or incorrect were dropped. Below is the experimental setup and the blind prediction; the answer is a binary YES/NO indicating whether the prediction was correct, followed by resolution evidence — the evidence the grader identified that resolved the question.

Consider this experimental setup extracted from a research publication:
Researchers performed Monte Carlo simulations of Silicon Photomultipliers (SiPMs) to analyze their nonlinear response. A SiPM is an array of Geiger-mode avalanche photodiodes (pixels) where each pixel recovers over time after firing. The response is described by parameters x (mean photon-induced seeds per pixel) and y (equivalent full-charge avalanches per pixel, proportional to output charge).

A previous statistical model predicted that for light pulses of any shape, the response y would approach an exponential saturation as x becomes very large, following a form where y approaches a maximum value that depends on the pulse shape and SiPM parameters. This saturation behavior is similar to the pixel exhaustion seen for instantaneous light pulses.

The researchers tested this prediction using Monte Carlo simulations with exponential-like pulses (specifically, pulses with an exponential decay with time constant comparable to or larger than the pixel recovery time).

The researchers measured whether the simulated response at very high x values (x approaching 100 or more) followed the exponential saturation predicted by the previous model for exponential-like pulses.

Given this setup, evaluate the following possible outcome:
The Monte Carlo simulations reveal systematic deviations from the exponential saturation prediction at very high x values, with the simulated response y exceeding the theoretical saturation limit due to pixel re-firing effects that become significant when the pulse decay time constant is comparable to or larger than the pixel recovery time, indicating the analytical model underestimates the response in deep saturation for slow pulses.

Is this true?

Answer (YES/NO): YES